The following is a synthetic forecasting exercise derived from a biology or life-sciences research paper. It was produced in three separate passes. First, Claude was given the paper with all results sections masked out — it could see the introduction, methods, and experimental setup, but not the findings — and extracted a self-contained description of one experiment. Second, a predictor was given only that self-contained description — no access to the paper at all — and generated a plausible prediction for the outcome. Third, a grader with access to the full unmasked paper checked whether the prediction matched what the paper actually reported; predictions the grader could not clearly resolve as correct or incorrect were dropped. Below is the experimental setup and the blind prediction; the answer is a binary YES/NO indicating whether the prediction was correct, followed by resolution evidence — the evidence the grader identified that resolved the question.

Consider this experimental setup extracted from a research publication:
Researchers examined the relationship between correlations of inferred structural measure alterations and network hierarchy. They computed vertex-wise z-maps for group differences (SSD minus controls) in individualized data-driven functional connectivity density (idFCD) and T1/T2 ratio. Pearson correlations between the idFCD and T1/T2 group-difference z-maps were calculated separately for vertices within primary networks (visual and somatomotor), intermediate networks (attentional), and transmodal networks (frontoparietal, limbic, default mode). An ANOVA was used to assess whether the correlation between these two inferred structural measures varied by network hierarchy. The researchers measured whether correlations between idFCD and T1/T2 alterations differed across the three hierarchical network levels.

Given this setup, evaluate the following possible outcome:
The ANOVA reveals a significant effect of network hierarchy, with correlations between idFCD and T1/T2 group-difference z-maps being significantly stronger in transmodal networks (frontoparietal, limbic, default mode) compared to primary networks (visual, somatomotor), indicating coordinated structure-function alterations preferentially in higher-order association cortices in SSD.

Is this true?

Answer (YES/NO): NO